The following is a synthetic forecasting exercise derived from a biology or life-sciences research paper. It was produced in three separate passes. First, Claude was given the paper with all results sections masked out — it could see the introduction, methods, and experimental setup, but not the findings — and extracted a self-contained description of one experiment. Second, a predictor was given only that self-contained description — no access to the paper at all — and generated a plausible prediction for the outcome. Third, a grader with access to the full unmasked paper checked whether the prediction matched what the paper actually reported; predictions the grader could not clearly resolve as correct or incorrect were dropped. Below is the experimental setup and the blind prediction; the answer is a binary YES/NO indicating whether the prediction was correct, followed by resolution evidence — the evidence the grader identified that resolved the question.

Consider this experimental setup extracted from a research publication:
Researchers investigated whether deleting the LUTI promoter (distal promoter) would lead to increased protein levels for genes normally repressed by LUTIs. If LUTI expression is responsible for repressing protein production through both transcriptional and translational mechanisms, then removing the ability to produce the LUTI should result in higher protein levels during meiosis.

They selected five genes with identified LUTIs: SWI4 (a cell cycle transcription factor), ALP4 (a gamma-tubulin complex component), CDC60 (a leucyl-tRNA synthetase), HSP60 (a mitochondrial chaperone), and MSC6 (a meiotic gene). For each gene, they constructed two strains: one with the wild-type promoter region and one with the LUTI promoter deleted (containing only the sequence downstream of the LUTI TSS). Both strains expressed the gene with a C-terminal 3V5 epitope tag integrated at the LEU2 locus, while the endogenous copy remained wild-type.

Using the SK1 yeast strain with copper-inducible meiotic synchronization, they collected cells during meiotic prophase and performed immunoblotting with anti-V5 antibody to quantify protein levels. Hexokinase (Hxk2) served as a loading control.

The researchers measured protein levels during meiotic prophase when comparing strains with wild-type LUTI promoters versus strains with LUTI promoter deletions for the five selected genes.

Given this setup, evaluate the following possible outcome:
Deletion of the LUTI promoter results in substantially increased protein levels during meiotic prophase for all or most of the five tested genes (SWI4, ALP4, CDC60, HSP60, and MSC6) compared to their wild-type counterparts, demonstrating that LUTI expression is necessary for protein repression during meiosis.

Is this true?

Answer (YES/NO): NO